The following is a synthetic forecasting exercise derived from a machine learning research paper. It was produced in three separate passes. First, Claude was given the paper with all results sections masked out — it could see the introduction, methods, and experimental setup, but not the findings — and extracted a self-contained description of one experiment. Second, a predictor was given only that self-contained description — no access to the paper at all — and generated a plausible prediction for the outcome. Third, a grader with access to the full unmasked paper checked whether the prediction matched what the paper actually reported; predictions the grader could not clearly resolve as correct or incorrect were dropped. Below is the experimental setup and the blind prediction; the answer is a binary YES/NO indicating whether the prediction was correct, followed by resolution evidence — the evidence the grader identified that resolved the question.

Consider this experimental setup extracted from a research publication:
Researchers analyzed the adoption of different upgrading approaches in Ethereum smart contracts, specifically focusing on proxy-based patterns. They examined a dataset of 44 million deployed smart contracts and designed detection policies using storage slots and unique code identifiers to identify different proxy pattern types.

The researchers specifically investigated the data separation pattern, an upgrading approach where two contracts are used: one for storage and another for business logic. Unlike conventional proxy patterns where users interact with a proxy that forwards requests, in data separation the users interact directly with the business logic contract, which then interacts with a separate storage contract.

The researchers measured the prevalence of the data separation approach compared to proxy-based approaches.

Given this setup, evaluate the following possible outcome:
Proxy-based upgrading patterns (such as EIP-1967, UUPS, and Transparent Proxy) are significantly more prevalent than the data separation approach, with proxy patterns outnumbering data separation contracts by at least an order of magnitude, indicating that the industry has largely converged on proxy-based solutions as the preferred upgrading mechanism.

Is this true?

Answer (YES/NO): YES